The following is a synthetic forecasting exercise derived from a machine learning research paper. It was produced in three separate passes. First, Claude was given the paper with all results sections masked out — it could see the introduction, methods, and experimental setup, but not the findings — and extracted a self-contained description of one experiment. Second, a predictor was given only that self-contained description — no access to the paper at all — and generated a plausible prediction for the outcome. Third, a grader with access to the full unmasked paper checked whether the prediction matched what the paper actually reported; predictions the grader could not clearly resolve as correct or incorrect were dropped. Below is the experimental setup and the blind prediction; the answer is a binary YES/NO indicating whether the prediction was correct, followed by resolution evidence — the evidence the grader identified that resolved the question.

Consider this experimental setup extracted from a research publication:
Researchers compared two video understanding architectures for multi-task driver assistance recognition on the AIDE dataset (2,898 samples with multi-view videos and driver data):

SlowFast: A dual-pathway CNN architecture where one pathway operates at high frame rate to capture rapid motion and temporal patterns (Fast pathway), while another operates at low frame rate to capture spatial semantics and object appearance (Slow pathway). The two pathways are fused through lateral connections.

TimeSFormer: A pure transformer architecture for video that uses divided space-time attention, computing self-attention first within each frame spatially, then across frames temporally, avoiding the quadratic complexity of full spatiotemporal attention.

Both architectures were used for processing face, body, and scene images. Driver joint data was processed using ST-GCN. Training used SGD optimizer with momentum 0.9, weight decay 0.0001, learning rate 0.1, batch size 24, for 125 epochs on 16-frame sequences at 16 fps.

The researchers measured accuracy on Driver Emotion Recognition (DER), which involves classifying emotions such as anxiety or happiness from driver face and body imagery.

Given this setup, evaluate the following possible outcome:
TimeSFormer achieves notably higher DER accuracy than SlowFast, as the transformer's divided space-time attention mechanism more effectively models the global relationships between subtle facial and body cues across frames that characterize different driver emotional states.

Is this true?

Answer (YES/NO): YES